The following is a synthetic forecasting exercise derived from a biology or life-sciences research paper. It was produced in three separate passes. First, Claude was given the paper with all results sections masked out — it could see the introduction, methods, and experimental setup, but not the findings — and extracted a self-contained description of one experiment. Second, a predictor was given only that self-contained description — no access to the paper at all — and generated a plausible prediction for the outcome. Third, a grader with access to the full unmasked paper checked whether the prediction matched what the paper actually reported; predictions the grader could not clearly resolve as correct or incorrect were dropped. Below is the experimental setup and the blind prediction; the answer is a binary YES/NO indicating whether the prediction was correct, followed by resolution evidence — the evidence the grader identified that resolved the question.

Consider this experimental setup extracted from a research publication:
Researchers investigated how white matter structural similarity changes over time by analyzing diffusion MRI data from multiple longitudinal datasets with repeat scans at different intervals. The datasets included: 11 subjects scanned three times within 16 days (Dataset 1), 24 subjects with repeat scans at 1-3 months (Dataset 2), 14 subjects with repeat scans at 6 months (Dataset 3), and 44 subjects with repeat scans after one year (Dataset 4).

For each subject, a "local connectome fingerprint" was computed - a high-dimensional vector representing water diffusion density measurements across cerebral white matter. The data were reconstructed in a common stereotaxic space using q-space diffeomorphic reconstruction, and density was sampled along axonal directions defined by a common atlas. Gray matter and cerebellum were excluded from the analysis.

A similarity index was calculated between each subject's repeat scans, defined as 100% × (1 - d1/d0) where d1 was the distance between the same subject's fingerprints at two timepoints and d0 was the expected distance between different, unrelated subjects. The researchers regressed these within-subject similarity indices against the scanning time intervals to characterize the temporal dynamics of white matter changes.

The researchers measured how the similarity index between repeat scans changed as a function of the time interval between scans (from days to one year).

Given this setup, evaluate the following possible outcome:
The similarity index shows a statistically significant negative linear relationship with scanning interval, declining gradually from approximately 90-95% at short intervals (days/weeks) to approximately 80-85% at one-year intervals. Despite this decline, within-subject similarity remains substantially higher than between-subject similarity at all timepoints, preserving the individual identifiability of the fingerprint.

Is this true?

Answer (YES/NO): NO